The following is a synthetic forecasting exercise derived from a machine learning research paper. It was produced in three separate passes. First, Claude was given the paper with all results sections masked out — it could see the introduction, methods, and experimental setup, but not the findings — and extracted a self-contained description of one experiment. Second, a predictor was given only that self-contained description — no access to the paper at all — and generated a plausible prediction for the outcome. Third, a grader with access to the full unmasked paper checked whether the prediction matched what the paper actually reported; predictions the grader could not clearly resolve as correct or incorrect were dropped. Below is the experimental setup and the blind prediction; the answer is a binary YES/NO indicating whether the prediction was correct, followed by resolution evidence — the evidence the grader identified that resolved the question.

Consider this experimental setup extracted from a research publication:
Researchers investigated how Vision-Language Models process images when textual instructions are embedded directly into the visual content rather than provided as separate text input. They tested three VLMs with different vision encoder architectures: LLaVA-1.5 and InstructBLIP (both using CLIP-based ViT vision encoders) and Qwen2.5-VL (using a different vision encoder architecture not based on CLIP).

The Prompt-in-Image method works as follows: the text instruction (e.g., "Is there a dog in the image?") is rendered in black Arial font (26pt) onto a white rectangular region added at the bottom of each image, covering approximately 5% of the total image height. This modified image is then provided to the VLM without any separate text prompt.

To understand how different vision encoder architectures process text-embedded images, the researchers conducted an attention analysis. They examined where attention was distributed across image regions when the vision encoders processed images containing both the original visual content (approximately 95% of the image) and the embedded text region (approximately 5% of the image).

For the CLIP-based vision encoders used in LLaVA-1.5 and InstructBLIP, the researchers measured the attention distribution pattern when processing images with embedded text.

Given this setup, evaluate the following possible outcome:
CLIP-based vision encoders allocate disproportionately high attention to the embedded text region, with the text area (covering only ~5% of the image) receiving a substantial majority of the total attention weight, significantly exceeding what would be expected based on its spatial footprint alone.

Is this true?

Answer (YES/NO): YES